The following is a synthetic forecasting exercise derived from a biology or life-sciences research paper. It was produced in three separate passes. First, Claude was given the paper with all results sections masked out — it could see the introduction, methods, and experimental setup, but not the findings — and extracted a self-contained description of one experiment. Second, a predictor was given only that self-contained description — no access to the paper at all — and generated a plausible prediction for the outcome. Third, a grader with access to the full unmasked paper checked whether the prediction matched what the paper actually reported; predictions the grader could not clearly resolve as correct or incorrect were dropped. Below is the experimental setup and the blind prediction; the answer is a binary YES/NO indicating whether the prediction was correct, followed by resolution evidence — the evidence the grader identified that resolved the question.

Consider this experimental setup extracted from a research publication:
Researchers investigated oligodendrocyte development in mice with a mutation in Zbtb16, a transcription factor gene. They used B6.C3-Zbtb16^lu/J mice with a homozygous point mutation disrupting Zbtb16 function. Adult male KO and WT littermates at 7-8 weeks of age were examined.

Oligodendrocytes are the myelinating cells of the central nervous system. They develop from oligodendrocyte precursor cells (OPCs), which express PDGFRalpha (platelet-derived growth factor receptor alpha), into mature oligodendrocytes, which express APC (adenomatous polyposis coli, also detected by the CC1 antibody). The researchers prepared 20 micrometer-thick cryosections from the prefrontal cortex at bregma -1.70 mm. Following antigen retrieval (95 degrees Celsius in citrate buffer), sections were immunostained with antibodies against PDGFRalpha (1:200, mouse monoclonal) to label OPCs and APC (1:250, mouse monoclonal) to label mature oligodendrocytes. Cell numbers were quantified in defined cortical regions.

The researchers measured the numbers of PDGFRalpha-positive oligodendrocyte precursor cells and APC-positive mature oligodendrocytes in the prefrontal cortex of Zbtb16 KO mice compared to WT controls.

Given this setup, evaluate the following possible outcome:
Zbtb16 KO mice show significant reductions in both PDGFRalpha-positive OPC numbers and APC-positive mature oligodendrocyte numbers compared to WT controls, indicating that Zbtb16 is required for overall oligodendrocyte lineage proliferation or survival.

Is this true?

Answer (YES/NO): YES